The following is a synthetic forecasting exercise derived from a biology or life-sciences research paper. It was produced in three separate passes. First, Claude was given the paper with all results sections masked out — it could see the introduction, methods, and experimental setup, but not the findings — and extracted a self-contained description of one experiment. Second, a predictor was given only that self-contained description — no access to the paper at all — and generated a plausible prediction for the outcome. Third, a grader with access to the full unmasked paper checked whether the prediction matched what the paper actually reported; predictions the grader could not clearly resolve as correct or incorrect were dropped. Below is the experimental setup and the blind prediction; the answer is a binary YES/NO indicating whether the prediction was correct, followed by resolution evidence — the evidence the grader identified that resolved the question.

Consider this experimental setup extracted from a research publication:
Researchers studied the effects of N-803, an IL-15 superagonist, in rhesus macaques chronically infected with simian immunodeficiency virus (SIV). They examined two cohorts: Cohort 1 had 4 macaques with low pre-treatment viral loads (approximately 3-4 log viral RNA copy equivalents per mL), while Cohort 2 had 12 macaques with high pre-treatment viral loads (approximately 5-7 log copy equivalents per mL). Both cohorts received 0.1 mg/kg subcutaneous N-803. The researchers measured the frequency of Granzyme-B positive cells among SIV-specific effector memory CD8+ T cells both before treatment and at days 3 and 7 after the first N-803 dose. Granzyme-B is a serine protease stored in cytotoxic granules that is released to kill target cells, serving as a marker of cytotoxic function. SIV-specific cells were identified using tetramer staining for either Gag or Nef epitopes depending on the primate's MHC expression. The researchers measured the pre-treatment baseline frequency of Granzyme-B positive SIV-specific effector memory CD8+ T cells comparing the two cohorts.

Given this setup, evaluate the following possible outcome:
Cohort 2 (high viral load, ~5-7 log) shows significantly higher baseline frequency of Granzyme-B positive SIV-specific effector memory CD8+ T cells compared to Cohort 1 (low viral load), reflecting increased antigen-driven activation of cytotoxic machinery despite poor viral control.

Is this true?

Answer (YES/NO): NO